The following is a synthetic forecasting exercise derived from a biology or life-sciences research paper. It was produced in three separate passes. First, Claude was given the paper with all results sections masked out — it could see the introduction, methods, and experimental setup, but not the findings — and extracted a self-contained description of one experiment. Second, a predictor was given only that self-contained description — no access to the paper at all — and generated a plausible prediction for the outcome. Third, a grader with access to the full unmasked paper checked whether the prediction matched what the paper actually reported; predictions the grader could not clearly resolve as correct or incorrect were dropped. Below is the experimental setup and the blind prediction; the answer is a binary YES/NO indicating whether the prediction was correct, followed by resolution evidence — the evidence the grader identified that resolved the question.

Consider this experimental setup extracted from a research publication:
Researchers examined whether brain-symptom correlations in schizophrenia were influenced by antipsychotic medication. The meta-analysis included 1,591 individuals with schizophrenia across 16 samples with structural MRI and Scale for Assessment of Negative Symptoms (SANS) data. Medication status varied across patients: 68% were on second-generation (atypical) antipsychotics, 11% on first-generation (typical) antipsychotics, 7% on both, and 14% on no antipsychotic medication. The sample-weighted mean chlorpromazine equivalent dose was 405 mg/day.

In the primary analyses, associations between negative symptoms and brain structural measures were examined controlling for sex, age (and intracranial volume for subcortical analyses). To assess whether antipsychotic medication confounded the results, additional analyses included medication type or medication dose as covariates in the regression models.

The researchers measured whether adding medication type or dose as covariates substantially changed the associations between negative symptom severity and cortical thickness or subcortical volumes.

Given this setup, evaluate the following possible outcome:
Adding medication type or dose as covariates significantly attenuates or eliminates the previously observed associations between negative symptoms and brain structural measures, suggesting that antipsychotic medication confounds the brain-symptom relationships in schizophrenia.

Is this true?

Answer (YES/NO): NO